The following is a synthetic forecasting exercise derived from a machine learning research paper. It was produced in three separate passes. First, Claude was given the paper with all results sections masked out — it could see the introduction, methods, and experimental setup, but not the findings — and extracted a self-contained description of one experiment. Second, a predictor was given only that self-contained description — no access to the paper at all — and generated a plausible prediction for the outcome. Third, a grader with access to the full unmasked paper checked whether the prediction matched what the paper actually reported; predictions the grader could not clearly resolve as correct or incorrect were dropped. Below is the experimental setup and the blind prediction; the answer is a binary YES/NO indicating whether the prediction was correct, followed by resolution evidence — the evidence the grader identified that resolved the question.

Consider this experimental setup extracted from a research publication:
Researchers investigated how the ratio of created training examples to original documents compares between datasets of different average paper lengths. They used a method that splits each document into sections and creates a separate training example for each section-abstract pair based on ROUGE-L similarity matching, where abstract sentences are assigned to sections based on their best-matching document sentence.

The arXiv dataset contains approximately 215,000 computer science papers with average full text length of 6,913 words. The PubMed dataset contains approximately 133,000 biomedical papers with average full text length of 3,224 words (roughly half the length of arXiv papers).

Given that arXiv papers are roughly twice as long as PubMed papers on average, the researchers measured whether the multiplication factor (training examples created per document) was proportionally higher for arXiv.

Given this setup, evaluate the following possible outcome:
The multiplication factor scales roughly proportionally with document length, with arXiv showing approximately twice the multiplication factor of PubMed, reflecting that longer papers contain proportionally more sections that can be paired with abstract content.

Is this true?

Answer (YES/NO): NO